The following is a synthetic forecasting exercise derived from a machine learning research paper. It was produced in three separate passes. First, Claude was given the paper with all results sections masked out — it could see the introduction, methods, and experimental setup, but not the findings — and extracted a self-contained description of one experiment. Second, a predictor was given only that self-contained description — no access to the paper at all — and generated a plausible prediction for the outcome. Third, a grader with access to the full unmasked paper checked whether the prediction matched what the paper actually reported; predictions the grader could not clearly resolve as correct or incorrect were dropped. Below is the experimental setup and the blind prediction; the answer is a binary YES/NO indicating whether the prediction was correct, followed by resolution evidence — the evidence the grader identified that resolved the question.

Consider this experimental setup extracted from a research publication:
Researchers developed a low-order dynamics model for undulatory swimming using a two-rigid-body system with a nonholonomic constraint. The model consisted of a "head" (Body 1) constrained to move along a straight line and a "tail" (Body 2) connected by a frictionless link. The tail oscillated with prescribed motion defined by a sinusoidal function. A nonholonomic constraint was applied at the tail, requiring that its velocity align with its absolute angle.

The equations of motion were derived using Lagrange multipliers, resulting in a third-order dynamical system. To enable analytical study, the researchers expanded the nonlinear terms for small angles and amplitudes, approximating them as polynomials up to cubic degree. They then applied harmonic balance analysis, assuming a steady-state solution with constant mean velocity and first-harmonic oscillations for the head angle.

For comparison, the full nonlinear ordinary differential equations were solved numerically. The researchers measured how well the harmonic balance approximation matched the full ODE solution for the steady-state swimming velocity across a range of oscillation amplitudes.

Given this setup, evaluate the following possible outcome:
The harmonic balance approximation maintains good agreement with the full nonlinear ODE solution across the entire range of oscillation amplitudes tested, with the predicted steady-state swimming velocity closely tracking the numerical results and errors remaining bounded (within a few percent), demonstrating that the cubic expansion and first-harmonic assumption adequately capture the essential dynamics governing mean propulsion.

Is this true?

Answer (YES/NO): YES